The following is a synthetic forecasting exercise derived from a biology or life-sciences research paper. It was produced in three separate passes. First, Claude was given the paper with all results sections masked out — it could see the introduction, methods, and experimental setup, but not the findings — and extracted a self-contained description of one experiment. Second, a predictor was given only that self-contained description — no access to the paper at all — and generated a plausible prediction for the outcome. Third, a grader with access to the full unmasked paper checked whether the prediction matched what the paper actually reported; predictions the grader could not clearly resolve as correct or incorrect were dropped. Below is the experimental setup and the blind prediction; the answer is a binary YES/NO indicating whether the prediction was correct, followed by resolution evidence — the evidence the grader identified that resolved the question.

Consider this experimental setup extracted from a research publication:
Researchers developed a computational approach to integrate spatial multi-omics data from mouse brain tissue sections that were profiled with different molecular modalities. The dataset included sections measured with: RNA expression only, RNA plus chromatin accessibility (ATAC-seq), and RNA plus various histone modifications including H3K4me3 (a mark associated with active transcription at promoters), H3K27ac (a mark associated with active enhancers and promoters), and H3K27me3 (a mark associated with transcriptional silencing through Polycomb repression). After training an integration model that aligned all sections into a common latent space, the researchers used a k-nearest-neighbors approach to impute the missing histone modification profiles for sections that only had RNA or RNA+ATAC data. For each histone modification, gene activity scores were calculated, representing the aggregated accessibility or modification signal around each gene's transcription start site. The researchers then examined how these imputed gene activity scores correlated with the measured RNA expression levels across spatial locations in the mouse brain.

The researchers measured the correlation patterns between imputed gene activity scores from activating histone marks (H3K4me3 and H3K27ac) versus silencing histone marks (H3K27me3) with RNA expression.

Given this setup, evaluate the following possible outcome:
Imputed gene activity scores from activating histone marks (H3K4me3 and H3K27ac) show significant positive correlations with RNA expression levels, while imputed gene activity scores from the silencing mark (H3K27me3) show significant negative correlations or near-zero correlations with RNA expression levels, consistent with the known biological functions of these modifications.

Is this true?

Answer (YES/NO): YES